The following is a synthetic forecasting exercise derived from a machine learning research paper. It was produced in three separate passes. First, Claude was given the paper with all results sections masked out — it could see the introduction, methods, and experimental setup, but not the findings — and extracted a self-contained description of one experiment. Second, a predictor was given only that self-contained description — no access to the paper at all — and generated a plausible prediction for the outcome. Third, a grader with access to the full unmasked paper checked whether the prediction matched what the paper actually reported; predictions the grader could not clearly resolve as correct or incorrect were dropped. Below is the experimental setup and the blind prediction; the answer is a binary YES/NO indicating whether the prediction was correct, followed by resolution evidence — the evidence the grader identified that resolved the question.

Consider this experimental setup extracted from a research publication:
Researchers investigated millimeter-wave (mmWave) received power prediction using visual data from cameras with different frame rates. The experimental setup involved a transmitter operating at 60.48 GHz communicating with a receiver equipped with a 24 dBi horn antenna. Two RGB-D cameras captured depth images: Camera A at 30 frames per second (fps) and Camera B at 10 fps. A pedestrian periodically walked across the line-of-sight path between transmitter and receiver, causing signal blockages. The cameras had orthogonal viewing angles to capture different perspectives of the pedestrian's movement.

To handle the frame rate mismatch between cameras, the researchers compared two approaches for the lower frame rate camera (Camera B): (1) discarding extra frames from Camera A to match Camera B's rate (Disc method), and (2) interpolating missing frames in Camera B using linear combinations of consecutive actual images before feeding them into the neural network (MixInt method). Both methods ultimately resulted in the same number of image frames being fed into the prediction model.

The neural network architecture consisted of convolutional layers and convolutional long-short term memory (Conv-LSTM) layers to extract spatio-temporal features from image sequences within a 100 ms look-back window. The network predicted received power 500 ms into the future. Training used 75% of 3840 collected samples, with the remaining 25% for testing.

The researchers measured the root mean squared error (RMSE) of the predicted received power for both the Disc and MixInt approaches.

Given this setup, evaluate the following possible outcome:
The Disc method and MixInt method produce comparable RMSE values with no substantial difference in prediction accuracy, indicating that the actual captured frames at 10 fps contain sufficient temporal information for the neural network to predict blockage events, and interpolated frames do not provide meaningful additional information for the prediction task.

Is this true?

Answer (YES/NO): NO